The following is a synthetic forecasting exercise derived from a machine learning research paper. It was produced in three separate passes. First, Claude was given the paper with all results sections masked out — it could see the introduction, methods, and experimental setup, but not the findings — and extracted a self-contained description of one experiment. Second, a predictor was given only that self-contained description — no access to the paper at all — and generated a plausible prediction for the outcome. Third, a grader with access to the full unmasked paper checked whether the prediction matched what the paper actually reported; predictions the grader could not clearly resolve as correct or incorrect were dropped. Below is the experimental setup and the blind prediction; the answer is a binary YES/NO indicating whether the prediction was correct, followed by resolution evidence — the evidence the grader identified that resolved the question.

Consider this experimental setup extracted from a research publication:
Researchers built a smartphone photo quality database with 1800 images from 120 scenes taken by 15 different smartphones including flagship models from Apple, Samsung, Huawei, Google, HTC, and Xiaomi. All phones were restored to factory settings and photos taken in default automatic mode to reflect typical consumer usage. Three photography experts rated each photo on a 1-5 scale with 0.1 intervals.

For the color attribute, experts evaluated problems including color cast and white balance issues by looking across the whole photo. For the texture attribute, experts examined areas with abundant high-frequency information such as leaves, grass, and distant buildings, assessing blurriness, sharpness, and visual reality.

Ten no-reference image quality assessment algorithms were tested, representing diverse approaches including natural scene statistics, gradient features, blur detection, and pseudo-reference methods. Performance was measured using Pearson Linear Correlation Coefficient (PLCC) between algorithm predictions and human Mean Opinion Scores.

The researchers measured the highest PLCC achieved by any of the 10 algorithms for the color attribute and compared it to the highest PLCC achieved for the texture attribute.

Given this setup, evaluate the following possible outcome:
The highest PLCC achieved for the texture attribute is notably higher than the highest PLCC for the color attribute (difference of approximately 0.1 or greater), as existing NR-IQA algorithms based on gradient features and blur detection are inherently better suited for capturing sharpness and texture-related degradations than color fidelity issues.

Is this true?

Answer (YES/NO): NO